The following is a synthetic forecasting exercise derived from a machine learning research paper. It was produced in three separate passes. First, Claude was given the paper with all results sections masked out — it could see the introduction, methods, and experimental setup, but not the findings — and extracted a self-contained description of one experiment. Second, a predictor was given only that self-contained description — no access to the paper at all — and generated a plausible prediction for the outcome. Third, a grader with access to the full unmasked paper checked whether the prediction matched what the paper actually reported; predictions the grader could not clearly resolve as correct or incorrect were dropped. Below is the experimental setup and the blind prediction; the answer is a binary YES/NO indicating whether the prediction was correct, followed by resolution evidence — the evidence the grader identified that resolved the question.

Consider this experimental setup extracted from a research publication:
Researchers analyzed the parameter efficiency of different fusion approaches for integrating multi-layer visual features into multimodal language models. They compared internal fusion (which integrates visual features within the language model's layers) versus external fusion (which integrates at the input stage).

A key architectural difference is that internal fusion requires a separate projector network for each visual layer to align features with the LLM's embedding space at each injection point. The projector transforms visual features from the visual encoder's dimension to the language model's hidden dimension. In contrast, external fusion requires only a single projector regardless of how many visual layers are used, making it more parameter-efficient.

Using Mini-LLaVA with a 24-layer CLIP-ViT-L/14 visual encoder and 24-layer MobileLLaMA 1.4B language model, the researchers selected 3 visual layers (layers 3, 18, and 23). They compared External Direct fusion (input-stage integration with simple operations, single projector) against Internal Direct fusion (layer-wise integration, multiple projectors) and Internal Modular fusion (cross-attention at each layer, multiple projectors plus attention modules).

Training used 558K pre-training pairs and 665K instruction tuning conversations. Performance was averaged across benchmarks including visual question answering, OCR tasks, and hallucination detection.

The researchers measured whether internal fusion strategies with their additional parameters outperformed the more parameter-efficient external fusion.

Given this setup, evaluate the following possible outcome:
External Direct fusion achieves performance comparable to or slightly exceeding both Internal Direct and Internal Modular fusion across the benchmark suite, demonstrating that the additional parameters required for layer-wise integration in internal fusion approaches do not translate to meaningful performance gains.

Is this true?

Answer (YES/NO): YES